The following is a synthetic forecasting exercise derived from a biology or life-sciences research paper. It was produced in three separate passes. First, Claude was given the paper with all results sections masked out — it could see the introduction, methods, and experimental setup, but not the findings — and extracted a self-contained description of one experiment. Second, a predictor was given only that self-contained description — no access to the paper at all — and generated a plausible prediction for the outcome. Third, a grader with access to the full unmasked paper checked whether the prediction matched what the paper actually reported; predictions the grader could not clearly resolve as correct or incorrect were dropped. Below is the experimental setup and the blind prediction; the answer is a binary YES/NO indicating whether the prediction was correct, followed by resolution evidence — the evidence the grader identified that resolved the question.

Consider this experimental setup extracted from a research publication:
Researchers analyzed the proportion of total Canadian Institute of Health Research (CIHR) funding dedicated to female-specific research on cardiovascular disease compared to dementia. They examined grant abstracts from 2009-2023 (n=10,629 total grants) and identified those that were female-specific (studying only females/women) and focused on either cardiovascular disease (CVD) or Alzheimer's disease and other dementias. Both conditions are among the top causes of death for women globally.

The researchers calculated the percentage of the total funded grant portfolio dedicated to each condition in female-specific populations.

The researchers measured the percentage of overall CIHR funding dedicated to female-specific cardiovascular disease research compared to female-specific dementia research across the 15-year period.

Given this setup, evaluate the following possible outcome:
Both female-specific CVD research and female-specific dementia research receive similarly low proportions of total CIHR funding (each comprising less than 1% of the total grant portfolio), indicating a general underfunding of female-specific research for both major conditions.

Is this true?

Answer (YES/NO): NO